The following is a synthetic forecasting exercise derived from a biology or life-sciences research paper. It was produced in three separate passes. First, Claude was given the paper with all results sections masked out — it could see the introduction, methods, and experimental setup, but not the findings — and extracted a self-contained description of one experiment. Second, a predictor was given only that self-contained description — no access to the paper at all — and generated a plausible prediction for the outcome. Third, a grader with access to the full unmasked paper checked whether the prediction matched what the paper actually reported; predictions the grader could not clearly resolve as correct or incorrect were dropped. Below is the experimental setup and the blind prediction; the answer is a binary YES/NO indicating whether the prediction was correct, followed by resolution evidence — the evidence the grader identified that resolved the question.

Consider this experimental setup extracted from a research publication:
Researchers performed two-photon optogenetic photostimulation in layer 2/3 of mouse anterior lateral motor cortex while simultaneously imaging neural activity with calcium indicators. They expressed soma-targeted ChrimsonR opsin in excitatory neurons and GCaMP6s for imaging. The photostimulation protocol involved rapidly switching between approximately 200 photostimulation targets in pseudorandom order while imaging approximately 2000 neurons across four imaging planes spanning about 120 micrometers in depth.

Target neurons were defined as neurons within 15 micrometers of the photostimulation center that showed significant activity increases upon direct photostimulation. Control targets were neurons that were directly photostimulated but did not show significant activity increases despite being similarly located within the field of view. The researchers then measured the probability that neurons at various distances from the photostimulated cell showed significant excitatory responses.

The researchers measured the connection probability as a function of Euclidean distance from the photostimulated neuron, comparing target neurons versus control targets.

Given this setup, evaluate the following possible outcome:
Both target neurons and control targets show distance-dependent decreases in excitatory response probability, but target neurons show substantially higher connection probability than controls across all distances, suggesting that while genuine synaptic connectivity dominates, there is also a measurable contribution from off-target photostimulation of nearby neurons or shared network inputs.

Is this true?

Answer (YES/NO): NO